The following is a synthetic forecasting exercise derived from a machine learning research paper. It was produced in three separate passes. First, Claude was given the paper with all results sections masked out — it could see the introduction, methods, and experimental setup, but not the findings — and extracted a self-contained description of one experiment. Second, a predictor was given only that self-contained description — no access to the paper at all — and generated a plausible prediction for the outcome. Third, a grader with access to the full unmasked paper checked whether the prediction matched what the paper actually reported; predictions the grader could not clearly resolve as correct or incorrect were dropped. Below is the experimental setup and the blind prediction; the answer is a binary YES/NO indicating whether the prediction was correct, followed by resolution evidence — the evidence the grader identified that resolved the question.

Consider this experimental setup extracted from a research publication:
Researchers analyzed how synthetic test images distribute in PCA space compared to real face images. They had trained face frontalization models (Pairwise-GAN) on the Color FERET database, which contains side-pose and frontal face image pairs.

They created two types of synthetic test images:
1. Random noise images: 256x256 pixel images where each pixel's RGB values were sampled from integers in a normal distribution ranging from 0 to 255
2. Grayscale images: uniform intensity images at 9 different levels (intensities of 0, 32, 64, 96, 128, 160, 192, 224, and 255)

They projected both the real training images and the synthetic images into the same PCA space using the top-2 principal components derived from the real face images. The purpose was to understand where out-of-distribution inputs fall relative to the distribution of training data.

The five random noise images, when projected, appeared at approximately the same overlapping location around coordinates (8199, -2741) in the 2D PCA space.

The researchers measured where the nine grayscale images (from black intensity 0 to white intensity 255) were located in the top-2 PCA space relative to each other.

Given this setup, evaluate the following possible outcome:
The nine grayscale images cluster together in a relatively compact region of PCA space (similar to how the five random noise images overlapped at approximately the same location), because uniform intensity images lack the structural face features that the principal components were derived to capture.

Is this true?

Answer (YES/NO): NO